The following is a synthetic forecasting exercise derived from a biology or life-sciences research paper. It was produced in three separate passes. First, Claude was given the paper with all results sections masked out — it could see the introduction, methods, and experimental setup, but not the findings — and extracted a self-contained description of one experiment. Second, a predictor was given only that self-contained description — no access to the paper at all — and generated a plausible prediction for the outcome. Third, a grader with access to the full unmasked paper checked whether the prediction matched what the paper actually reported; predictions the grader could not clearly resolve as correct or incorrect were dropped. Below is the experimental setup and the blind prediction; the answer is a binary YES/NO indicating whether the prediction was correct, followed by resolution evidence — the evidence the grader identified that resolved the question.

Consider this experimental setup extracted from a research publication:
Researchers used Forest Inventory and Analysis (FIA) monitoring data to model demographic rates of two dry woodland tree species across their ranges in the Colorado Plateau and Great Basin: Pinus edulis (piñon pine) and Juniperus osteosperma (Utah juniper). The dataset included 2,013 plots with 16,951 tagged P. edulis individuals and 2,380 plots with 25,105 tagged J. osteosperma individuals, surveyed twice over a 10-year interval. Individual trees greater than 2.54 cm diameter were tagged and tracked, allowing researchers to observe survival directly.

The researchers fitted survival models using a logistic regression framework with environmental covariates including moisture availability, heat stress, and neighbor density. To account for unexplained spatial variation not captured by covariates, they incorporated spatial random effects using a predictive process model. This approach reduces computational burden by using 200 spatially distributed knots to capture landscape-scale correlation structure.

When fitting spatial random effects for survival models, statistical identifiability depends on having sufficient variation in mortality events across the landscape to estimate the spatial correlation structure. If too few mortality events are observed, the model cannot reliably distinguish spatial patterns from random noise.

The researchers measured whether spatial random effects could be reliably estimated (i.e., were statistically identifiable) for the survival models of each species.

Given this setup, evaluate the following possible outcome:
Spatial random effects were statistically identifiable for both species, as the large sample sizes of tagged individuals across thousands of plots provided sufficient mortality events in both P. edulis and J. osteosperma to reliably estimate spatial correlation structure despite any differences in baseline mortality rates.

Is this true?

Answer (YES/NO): NO